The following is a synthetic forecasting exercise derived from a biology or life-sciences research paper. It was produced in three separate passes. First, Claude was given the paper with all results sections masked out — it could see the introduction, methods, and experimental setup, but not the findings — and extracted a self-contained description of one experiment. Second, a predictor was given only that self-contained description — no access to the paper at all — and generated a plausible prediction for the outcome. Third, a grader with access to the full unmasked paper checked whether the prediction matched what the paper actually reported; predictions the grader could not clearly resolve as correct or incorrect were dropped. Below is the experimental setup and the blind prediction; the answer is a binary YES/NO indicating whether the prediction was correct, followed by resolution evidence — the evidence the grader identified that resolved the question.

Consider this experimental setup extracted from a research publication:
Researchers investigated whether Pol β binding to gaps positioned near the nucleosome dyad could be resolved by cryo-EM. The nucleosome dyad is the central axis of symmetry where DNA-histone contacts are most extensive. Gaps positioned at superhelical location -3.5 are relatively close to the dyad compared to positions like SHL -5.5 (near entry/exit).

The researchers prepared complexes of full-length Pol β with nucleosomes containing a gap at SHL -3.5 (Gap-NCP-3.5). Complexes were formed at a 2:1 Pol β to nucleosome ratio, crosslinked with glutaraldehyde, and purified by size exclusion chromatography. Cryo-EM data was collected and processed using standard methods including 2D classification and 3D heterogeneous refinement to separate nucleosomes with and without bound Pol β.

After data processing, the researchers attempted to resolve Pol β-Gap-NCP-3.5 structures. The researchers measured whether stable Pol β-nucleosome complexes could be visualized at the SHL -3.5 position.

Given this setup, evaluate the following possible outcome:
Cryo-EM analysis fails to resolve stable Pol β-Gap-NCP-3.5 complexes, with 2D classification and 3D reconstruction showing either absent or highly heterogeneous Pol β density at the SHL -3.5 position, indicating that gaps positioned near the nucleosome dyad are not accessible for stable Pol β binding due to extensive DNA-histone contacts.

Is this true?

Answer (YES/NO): NO